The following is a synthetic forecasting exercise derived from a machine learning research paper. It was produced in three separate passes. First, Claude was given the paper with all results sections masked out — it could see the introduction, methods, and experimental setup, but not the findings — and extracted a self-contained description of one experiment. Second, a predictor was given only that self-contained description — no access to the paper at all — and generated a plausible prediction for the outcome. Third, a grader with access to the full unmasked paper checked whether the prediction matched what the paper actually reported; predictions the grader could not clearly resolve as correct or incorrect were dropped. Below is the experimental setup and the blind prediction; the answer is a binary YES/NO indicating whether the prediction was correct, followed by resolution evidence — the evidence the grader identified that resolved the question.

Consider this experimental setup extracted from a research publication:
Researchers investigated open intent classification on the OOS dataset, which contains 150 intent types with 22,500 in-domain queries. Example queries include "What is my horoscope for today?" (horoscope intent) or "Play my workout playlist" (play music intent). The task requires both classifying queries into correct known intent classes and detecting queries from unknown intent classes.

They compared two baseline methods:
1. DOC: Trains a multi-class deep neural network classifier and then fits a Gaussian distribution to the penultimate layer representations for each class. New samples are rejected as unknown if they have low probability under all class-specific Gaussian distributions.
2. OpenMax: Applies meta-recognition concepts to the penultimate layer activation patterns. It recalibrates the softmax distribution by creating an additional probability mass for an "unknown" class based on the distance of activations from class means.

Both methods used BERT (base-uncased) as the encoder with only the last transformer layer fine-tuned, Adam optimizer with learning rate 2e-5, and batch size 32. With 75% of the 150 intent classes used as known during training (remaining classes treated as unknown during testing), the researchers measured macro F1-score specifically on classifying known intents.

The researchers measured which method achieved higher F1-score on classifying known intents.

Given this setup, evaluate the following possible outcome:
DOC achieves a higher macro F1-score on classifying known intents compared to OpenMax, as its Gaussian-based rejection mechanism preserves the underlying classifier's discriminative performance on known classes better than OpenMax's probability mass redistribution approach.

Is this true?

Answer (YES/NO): YES